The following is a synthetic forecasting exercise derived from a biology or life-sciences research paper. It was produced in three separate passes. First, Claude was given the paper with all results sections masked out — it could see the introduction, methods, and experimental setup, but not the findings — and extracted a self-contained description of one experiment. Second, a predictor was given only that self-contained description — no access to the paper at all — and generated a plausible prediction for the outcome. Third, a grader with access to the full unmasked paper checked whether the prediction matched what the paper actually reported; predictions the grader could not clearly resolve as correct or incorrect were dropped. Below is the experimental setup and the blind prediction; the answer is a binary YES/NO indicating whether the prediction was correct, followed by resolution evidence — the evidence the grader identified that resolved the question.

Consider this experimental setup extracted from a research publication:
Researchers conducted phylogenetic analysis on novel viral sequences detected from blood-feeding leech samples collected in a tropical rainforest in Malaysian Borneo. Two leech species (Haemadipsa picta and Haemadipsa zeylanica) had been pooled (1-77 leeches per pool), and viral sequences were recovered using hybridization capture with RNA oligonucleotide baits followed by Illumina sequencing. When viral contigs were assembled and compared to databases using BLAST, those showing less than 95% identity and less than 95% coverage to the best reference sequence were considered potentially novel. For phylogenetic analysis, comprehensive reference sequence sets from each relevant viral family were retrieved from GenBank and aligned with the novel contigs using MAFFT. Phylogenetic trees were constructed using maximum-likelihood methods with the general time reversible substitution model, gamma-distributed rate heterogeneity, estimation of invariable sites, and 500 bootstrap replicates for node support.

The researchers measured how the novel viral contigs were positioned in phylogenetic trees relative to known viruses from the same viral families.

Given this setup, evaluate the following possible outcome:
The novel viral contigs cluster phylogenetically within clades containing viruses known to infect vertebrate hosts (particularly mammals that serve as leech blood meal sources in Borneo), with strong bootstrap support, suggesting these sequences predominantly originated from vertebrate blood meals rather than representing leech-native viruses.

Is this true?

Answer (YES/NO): NO